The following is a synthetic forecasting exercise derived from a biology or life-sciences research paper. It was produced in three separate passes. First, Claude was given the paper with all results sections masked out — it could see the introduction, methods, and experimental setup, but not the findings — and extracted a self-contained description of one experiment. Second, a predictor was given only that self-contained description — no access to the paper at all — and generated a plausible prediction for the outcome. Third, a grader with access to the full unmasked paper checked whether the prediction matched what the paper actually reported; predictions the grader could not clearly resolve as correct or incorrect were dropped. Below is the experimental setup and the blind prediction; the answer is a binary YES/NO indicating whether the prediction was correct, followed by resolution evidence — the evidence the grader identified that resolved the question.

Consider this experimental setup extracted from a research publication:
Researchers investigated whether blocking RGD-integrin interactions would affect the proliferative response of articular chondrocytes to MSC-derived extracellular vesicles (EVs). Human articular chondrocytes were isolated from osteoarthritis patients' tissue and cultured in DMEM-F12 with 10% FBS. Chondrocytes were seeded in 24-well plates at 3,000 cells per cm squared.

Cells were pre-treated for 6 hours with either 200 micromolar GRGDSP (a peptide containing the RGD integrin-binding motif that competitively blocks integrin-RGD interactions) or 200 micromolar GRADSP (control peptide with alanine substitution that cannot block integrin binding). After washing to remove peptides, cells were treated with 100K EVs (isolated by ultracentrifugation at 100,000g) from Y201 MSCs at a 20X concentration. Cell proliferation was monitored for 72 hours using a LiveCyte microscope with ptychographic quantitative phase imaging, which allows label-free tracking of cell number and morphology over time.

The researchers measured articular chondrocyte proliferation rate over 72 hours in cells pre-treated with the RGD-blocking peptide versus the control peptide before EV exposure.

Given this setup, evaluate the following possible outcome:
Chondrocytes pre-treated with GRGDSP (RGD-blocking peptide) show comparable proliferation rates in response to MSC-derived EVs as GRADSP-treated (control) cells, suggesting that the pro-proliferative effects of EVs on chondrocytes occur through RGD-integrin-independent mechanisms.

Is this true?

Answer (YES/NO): NO